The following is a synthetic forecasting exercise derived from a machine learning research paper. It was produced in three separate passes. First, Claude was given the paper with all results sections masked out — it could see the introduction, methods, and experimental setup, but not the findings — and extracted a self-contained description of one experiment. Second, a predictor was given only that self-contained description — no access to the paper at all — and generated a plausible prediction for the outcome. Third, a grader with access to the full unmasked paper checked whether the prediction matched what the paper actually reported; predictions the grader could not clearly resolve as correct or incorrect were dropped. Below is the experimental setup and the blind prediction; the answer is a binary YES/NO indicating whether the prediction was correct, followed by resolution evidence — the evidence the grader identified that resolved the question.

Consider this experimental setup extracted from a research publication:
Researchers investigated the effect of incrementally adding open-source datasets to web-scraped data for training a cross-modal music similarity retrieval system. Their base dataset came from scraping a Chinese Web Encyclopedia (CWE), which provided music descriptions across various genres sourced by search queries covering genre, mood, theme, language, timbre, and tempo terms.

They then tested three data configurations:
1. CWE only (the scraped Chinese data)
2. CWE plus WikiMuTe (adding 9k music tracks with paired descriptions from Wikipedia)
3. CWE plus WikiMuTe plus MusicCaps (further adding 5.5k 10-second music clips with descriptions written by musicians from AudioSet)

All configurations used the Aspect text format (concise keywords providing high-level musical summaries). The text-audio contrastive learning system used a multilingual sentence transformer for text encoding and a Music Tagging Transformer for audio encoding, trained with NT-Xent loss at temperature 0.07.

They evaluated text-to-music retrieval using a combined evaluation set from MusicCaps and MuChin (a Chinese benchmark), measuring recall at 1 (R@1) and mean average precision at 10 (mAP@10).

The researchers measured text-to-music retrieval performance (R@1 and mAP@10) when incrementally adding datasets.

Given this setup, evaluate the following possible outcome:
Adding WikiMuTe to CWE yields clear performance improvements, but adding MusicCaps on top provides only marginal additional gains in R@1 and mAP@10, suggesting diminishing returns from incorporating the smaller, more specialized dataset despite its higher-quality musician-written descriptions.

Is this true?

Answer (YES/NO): NO